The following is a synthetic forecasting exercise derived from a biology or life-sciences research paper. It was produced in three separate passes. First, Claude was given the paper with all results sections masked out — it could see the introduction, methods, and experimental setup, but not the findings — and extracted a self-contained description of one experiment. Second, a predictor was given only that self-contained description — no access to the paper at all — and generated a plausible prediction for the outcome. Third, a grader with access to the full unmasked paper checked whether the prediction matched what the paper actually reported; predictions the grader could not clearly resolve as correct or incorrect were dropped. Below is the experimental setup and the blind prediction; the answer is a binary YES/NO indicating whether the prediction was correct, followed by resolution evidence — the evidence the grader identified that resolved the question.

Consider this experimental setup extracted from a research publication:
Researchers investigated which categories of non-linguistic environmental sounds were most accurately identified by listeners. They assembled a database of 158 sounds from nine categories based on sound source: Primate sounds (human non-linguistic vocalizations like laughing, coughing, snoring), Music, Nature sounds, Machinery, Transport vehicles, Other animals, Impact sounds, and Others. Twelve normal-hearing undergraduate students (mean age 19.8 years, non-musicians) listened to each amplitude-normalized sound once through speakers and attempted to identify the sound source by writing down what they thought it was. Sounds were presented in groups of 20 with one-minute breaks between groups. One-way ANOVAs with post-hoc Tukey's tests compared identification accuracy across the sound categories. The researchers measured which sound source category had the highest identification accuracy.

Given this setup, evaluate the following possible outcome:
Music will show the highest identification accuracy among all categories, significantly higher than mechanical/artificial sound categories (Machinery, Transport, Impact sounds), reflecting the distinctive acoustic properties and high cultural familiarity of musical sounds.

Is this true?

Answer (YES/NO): NO